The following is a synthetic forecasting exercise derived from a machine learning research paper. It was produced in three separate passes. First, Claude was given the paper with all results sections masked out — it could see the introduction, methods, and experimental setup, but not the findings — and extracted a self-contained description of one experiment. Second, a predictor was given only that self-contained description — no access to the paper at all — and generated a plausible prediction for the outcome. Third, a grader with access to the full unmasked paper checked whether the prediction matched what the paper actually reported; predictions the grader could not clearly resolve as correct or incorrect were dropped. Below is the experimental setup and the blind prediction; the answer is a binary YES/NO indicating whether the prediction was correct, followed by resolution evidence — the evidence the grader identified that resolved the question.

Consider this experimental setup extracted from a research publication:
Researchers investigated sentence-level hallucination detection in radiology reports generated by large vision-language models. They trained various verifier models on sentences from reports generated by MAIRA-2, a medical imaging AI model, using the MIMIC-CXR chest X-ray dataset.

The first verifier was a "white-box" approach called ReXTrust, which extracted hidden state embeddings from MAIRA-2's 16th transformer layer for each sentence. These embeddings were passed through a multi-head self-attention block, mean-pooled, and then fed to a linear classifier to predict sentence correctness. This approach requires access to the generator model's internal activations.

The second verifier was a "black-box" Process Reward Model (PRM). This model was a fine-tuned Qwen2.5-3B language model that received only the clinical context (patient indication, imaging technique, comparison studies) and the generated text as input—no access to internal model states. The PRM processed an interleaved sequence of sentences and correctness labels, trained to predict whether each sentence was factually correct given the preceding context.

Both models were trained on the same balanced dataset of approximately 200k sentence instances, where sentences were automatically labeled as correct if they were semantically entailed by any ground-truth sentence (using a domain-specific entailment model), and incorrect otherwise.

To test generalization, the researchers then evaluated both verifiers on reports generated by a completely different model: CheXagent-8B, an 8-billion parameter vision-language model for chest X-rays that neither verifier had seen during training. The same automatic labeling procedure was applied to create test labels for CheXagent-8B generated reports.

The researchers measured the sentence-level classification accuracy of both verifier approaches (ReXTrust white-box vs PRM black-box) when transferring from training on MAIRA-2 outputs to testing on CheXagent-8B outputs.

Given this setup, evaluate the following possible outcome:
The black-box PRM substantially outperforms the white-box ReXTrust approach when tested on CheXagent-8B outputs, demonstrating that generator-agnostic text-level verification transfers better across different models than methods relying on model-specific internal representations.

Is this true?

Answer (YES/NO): YES